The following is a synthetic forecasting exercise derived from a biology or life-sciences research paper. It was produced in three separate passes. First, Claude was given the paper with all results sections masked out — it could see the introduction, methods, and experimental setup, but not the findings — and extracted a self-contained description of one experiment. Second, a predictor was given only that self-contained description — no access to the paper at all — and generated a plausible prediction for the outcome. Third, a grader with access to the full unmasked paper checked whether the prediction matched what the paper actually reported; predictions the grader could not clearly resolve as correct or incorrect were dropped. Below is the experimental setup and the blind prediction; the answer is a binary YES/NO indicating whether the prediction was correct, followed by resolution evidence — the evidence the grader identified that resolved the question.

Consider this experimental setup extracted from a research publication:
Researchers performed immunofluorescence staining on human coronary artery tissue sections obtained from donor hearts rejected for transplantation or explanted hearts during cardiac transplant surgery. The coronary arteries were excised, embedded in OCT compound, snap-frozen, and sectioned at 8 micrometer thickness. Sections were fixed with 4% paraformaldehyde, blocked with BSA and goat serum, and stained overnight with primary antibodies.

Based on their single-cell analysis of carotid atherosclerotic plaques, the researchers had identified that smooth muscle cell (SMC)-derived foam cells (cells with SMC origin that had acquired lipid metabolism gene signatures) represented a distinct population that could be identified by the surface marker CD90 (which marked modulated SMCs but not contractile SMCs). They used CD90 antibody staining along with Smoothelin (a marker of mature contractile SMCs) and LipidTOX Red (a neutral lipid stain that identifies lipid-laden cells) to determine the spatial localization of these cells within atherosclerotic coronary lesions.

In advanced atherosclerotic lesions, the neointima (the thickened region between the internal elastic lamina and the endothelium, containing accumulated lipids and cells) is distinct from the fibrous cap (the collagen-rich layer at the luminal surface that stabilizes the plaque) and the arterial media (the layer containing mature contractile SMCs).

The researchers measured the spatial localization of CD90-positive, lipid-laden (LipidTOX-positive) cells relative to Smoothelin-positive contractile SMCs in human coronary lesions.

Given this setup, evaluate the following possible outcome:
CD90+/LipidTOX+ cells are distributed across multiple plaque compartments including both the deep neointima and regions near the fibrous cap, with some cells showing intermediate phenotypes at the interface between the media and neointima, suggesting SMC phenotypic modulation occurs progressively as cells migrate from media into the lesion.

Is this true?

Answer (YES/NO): NO